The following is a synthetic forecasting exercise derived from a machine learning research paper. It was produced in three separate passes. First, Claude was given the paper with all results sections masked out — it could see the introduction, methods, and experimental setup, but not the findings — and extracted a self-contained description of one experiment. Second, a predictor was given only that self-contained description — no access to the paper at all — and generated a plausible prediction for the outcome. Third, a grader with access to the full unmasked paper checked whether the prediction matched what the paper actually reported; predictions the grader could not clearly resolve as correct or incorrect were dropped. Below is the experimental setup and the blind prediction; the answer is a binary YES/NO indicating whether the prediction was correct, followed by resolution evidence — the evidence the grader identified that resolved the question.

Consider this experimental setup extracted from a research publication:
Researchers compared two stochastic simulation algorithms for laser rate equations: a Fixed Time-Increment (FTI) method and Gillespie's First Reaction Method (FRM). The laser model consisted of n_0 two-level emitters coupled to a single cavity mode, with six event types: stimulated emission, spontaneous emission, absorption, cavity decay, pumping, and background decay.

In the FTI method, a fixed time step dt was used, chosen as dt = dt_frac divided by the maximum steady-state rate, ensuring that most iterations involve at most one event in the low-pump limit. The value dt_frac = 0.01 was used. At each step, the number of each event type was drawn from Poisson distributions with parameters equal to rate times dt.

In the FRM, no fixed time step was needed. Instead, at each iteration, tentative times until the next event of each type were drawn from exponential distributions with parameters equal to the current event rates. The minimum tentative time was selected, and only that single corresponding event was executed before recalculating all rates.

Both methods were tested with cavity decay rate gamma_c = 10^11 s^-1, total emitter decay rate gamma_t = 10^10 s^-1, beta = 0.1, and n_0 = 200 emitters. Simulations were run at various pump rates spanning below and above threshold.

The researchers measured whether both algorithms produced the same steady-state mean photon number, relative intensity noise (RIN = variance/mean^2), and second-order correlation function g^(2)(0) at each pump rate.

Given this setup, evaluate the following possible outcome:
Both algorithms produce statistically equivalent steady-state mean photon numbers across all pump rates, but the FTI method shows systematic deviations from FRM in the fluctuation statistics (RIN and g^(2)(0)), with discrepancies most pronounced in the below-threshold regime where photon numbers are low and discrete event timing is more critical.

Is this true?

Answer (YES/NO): NO